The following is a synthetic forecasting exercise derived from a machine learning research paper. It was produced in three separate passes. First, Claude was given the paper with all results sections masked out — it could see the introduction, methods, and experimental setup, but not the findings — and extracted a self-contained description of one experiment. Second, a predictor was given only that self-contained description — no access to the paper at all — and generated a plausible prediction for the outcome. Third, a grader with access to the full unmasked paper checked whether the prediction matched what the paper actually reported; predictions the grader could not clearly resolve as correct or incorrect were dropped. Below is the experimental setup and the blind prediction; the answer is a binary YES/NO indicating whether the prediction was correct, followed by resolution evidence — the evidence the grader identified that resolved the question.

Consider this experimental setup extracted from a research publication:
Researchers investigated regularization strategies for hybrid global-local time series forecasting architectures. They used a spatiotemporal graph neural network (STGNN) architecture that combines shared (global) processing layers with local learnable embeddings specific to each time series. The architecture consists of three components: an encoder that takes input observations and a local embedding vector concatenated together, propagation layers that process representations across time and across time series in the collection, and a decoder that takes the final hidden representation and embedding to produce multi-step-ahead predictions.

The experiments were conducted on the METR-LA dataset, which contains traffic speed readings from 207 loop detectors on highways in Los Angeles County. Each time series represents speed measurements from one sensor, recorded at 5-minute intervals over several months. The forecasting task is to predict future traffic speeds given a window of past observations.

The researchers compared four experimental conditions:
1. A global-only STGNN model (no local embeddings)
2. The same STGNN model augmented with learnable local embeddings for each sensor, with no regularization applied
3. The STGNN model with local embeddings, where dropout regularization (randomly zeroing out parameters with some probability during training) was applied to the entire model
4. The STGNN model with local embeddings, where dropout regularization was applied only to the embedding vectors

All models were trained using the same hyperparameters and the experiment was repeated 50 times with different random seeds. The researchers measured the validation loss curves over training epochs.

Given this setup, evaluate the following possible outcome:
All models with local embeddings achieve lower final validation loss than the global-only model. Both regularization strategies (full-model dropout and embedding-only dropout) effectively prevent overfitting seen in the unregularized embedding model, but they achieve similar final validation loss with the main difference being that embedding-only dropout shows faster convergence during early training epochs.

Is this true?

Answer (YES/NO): NO